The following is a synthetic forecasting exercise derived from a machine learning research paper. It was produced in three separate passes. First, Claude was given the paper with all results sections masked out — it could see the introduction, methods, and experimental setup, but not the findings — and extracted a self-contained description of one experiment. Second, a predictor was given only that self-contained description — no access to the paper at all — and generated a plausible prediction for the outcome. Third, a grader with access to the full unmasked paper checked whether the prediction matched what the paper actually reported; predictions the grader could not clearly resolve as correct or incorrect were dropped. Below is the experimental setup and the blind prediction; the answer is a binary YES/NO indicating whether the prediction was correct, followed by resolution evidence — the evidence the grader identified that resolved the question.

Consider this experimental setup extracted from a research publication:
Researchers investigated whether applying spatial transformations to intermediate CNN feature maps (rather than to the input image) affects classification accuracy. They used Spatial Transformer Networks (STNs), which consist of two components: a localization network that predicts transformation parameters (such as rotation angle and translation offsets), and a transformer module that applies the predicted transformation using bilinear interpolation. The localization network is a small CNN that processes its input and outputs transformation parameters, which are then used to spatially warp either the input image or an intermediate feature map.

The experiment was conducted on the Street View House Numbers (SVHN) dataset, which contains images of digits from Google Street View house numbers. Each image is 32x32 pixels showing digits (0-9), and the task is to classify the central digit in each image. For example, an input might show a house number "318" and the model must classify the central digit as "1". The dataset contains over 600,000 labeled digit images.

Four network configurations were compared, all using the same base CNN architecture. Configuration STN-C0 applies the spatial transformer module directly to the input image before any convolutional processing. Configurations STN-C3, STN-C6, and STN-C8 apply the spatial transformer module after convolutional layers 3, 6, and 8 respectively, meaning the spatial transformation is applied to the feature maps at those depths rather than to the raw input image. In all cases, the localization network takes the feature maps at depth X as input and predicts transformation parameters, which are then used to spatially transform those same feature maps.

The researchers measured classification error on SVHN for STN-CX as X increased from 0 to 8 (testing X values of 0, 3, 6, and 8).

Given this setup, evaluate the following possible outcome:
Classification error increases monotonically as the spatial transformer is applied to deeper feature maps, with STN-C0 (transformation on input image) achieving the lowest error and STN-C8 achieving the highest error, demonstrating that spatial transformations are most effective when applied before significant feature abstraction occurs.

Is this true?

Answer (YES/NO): NO